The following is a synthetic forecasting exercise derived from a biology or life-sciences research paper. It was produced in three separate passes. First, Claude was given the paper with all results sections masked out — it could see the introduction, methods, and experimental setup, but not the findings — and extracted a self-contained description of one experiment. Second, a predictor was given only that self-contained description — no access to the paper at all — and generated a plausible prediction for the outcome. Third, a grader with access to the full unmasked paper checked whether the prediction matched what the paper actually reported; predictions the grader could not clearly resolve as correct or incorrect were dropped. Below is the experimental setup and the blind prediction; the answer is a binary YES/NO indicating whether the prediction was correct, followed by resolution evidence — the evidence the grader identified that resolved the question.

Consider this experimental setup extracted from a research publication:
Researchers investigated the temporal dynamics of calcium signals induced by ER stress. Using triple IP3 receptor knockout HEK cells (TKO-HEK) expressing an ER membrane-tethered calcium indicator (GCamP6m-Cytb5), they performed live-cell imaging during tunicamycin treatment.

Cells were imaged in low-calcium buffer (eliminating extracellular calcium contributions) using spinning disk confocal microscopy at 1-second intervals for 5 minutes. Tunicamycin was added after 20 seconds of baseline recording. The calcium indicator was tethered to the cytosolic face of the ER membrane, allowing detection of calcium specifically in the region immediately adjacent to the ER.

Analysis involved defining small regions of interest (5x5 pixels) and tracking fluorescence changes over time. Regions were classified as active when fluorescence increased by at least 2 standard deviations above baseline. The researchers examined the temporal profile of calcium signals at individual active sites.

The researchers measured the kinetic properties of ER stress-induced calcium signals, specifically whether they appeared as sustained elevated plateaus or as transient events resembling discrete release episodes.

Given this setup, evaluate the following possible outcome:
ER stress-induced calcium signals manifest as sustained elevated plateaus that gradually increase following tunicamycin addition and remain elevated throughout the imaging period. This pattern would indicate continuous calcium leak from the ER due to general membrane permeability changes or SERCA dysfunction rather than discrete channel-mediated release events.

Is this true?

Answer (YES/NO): NO